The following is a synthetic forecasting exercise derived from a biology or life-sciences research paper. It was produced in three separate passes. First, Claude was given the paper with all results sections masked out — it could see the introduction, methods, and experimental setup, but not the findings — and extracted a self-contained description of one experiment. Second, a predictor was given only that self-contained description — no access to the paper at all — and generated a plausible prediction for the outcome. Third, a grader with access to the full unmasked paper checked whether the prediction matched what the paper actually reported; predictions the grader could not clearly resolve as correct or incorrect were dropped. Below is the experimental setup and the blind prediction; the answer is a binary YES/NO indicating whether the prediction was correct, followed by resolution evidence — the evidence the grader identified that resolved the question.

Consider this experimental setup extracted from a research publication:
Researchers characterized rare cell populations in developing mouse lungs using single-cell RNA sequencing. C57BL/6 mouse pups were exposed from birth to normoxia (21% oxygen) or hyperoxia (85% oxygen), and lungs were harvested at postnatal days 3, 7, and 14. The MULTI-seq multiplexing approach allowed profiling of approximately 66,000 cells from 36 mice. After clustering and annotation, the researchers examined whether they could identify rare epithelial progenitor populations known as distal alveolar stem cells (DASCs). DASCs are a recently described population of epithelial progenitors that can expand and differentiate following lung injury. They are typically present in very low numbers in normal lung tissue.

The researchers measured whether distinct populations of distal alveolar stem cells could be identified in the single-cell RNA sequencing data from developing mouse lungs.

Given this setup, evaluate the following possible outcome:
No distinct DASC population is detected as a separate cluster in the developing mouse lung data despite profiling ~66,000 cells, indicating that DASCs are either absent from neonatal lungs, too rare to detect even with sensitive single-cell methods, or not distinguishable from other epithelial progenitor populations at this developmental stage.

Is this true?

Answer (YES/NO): NO